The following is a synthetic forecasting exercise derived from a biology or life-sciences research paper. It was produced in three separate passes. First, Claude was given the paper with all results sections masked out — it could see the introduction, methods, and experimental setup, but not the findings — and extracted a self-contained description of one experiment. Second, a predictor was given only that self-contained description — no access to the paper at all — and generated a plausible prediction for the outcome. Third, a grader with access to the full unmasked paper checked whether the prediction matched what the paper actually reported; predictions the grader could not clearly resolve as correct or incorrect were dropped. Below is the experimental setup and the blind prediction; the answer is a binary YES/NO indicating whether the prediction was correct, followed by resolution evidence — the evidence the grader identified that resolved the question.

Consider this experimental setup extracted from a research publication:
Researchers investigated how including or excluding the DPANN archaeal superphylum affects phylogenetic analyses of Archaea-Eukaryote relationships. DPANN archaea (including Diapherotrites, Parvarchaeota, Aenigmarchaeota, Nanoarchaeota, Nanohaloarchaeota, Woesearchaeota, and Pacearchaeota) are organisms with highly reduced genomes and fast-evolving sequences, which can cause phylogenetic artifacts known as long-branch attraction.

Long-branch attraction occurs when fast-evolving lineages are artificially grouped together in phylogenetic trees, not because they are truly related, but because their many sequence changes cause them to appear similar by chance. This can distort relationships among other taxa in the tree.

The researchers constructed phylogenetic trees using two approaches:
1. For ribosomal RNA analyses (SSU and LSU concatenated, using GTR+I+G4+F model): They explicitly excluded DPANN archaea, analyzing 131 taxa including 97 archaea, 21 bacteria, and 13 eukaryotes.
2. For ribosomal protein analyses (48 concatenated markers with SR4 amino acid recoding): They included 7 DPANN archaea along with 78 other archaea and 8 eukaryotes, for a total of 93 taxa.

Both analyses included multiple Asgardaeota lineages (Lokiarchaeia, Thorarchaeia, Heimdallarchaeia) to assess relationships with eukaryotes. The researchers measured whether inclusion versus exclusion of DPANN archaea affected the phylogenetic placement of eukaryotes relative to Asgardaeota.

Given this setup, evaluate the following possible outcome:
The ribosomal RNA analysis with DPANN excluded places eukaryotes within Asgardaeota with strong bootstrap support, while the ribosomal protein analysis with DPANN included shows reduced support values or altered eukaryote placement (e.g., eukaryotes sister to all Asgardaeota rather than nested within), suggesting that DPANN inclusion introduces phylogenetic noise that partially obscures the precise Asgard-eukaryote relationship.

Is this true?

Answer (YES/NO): NO